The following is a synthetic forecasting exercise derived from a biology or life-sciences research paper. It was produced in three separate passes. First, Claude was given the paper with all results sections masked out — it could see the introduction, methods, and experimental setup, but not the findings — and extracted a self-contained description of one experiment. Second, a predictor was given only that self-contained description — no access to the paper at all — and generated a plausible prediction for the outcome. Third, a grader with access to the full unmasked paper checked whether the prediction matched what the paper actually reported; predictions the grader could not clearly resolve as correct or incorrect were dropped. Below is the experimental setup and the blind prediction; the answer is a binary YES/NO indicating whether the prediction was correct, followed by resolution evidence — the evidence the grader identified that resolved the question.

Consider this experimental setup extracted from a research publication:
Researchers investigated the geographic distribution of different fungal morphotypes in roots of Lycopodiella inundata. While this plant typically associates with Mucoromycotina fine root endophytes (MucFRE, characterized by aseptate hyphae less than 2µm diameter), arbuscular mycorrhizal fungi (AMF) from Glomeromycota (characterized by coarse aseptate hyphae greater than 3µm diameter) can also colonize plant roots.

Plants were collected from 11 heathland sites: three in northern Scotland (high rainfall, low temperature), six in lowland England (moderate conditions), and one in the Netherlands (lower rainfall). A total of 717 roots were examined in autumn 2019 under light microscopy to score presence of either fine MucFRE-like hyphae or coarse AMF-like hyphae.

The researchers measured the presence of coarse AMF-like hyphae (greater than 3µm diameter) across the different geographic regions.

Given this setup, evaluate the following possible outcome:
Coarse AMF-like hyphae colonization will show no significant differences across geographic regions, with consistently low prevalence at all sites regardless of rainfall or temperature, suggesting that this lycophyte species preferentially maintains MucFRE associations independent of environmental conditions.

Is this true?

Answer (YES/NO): NO